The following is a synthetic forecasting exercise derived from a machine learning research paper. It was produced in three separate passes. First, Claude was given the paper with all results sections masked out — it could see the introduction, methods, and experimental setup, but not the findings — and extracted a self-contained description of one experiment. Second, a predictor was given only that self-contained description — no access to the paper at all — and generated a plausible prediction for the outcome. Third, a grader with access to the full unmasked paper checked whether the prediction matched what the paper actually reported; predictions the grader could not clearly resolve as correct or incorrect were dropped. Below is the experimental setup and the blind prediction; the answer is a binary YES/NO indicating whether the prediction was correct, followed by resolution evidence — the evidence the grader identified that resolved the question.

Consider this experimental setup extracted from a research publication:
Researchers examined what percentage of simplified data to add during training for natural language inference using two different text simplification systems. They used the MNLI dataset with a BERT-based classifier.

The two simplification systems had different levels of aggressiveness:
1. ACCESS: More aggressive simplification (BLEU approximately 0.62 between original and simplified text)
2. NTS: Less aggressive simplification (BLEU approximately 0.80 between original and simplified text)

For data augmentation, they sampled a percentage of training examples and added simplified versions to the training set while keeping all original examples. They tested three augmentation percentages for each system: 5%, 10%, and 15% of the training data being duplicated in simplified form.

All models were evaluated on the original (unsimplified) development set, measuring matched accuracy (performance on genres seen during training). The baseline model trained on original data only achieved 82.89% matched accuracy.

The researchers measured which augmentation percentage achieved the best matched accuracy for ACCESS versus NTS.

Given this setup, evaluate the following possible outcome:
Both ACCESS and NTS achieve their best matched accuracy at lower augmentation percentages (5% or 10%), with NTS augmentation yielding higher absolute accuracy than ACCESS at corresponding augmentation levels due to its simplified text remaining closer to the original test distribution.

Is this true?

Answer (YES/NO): NO